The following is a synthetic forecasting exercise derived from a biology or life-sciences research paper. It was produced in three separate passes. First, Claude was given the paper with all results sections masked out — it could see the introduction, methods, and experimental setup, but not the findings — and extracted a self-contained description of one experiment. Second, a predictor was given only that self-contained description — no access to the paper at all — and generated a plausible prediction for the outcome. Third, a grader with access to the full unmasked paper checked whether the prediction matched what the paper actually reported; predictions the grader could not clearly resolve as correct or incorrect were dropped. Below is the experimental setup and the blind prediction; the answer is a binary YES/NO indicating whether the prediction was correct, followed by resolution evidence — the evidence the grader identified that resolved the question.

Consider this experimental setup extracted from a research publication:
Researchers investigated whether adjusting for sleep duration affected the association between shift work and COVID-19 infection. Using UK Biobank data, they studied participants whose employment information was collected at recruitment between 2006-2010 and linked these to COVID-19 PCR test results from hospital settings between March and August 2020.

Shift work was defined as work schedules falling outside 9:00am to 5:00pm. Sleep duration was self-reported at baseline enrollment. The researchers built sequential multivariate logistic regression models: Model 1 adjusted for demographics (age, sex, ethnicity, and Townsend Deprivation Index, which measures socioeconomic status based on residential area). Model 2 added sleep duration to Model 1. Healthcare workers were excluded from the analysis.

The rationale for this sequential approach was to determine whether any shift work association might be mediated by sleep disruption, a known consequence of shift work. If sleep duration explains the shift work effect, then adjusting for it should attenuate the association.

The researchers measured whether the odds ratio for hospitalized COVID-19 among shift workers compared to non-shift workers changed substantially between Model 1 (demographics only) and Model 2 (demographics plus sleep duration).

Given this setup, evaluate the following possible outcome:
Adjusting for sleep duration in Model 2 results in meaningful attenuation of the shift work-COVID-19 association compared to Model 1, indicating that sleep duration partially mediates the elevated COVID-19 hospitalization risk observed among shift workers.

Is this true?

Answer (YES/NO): NO